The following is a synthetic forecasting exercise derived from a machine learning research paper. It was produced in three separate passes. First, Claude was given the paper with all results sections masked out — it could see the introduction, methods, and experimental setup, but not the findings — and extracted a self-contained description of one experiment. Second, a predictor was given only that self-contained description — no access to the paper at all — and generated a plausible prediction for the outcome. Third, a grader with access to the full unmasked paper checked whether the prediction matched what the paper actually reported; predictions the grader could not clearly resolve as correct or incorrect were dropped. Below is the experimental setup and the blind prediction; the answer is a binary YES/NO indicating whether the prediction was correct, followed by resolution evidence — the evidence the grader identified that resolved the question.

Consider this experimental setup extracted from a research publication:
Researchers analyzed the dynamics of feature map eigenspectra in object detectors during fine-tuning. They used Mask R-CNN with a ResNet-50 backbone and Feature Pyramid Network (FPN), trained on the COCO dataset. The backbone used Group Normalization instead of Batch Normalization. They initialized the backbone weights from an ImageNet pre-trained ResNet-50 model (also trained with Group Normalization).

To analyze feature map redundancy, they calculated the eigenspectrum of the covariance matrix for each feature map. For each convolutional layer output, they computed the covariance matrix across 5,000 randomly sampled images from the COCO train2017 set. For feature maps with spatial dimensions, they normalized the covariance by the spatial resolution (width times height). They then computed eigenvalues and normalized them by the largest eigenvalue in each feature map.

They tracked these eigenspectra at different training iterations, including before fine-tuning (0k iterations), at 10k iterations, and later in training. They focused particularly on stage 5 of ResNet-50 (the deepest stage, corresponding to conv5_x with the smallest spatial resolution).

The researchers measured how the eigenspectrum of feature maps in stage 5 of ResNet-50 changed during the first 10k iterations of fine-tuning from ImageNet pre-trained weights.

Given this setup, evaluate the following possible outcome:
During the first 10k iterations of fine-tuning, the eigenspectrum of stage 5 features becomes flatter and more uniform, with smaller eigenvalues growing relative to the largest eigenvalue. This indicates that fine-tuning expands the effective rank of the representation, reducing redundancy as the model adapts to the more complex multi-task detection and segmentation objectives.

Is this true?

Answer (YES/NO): NO